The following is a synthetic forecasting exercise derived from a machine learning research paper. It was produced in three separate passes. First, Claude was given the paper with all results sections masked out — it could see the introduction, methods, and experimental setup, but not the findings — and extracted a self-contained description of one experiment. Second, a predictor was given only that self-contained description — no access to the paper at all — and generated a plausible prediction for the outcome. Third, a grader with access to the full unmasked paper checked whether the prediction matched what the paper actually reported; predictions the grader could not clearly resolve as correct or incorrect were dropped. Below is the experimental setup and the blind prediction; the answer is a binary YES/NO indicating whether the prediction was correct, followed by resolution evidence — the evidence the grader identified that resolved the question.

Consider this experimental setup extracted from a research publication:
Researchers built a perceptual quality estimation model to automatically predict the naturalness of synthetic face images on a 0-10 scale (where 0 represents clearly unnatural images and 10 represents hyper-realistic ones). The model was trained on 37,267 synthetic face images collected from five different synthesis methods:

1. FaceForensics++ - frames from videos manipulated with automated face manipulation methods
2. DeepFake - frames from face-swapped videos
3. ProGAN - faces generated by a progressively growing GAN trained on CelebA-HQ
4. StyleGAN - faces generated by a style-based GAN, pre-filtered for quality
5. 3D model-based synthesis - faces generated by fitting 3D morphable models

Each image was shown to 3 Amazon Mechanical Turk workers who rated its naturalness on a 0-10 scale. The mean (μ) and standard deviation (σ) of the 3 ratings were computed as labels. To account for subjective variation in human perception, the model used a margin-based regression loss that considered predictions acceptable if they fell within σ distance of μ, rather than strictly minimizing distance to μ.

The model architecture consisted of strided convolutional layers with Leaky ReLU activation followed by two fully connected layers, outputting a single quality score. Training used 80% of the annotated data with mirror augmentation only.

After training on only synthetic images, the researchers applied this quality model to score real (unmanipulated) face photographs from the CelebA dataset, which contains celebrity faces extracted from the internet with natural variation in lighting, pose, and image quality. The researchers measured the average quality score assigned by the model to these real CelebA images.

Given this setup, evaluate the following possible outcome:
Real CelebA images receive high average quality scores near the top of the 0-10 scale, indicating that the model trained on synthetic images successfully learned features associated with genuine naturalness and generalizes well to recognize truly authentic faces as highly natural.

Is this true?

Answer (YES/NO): YES